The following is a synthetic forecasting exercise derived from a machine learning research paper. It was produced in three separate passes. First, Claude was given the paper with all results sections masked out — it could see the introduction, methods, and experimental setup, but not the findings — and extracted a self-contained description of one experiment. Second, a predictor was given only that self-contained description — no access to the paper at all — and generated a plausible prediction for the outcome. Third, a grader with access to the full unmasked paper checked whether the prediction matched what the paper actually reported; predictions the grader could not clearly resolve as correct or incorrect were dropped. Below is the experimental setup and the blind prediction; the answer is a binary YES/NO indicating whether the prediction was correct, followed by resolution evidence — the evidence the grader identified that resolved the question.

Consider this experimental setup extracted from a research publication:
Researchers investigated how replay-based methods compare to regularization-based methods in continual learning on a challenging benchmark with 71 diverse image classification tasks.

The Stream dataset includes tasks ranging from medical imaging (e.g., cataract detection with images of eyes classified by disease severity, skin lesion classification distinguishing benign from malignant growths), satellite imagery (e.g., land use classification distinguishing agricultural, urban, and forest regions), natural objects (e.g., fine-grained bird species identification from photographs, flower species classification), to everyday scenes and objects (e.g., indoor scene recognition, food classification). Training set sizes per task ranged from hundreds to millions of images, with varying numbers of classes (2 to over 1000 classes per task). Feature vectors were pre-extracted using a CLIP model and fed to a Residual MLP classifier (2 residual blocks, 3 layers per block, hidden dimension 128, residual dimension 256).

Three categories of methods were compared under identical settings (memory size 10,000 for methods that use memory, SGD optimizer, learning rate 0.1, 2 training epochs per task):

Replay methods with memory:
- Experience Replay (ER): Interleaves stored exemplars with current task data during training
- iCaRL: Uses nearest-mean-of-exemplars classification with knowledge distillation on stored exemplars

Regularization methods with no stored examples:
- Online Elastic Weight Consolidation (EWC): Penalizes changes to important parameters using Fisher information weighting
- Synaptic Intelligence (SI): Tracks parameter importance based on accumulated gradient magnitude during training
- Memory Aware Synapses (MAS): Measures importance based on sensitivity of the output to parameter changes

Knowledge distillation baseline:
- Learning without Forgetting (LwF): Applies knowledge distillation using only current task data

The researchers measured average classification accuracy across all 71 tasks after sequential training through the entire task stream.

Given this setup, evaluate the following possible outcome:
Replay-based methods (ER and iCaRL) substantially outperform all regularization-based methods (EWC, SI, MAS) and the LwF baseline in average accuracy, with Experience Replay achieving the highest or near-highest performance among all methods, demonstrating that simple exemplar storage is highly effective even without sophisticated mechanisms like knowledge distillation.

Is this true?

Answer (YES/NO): YES